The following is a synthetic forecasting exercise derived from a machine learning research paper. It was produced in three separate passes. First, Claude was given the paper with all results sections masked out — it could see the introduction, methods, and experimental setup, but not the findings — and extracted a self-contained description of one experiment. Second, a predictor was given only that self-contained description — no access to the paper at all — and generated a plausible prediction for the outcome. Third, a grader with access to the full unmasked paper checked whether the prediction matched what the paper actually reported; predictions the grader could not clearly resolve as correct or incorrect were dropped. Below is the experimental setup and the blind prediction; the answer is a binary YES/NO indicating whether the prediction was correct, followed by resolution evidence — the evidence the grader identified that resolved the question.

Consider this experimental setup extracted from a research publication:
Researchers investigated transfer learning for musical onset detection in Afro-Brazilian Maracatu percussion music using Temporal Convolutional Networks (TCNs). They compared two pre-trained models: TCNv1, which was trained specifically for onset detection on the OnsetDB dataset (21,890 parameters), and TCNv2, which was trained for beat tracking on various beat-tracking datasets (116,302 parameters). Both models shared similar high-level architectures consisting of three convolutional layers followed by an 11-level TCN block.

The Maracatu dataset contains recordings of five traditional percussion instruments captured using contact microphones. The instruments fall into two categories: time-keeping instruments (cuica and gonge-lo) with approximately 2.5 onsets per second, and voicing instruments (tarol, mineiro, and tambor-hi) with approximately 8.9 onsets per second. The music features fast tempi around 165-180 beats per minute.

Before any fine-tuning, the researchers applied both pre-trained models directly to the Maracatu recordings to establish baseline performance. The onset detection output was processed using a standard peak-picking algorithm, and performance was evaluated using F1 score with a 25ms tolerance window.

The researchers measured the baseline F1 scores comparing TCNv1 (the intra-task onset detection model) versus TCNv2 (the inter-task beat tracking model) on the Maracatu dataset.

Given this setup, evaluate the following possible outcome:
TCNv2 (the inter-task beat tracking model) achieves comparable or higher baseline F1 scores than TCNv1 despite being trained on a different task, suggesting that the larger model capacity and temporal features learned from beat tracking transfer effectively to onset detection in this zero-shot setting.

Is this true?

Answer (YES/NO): NO